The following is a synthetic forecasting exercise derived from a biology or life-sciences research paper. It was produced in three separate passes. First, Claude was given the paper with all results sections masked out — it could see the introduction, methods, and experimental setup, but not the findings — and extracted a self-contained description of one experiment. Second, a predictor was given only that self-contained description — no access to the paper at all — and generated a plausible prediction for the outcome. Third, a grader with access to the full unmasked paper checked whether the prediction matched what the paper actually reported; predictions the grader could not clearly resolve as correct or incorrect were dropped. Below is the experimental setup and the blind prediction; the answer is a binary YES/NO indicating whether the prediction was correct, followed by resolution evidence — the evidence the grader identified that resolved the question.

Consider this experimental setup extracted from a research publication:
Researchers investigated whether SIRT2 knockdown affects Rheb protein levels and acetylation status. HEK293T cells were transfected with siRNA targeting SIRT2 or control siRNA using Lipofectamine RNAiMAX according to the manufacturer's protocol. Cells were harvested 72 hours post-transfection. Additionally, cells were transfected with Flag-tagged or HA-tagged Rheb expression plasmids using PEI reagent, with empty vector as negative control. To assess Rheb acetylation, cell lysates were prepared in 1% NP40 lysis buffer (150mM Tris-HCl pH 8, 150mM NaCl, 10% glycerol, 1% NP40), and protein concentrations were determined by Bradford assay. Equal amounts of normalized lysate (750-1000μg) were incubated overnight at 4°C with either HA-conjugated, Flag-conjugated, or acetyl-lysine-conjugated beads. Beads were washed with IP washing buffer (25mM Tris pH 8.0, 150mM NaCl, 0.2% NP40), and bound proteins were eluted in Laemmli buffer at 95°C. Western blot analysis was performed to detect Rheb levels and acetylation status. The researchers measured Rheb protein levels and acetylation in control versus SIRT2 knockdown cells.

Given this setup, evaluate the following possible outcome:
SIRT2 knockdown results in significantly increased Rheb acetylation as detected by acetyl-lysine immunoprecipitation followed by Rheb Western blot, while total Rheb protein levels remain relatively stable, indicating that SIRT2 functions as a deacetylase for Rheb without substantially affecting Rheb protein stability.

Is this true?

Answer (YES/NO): NO